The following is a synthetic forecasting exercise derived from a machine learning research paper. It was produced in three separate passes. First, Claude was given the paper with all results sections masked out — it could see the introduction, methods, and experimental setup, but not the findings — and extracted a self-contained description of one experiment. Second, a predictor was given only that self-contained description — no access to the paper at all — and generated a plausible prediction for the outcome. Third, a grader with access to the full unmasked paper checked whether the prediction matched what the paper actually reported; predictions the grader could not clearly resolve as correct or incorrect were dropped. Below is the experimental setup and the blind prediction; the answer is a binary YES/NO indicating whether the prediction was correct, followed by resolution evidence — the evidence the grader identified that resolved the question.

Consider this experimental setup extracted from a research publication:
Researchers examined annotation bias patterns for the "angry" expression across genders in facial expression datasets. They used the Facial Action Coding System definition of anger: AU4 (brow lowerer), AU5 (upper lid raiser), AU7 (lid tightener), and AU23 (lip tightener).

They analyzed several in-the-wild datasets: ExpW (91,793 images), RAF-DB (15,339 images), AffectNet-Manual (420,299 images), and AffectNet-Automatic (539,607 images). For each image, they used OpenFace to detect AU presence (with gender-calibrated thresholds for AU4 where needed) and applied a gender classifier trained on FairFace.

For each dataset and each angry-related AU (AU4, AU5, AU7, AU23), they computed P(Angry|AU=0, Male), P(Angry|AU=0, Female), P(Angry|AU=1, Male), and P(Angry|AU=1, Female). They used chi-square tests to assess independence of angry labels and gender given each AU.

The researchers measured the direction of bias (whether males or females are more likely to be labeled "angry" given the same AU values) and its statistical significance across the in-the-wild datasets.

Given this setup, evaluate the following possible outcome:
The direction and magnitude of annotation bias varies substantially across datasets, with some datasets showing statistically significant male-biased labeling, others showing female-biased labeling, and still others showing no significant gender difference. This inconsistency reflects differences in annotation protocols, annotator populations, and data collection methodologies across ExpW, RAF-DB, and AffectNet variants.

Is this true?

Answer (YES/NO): NO